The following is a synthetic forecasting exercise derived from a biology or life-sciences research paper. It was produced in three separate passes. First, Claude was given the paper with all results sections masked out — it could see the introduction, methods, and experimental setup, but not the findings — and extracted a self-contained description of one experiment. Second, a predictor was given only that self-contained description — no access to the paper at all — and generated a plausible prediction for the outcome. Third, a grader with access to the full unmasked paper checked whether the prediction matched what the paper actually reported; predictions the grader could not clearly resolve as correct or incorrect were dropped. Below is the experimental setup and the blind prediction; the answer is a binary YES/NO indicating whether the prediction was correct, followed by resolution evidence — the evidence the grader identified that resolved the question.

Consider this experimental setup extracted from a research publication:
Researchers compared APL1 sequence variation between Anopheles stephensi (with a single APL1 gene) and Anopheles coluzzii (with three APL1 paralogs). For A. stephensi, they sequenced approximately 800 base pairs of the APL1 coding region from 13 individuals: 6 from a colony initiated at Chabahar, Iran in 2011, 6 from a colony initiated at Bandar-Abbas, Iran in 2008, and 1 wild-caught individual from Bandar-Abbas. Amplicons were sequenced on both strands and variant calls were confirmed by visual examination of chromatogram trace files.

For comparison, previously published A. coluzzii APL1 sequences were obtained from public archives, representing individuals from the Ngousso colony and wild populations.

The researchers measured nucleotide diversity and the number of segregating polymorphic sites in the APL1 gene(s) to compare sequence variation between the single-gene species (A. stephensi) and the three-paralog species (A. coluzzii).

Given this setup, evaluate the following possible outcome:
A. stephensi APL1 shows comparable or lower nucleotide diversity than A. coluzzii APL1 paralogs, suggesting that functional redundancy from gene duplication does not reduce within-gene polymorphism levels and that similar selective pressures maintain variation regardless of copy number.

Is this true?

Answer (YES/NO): NO